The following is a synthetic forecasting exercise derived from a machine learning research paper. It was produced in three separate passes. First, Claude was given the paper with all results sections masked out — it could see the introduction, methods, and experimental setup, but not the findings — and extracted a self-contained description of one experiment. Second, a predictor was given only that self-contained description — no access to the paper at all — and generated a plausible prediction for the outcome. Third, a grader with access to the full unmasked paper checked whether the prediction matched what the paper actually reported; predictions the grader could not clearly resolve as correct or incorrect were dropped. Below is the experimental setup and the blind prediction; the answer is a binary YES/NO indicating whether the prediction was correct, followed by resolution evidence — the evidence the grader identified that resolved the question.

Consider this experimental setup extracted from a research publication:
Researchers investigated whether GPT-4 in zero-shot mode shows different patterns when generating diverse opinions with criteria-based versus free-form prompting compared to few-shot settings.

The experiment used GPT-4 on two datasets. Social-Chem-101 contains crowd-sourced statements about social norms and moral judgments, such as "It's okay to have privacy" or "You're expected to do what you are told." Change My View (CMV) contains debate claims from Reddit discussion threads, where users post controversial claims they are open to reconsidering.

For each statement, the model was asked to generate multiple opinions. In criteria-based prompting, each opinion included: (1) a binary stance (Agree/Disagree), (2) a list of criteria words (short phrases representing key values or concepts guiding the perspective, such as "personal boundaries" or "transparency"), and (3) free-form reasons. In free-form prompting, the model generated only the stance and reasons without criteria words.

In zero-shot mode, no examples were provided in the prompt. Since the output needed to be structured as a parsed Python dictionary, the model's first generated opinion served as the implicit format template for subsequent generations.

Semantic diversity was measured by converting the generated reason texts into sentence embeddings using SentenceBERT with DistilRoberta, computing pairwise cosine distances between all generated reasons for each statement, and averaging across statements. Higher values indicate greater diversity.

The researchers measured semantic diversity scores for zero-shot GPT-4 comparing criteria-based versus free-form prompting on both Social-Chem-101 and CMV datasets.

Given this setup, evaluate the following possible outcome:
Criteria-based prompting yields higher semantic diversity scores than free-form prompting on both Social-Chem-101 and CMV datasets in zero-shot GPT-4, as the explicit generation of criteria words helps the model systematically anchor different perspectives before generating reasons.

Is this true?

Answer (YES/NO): NO